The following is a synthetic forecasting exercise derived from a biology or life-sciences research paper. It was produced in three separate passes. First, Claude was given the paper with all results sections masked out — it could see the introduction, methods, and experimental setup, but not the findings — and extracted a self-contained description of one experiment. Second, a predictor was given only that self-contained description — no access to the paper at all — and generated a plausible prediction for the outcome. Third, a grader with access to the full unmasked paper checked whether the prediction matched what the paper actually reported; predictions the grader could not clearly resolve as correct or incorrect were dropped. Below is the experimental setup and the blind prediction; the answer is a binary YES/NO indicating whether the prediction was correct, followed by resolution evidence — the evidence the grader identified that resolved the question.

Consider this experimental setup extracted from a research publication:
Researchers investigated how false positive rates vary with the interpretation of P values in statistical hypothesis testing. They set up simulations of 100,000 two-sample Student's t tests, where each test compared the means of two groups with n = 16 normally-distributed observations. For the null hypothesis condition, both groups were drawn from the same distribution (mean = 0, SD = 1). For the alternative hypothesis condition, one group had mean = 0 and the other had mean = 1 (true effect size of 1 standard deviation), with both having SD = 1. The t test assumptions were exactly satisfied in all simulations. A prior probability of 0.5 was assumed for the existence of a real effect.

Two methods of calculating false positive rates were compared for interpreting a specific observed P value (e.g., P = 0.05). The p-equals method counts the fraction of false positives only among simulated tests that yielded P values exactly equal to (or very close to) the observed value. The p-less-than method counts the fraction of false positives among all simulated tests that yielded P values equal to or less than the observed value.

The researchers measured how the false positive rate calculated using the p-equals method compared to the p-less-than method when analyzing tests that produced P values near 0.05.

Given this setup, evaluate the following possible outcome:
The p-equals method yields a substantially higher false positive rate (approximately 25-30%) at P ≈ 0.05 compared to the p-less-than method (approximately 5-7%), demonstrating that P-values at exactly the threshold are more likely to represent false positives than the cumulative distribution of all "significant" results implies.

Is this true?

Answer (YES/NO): YES